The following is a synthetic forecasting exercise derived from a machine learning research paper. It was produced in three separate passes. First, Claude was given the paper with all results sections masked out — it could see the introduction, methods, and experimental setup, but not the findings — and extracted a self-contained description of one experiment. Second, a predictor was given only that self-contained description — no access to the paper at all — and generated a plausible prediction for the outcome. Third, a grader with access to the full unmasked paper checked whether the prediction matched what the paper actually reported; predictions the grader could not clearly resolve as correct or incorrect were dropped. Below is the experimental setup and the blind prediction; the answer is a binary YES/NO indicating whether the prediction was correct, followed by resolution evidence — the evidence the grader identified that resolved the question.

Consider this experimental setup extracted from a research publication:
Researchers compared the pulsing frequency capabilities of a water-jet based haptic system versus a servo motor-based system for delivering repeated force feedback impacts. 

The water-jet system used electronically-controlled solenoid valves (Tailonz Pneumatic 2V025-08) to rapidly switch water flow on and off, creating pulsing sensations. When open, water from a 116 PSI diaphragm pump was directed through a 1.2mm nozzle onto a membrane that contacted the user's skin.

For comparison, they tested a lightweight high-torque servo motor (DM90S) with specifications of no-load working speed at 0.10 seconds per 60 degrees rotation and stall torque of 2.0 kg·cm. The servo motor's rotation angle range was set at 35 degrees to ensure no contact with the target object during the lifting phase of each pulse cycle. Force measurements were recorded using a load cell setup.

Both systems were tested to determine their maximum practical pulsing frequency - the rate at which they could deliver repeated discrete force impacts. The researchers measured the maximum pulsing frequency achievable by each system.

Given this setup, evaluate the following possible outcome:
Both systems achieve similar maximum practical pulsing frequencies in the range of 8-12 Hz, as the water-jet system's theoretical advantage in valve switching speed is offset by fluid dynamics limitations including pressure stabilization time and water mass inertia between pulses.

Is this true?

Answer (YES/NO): NO